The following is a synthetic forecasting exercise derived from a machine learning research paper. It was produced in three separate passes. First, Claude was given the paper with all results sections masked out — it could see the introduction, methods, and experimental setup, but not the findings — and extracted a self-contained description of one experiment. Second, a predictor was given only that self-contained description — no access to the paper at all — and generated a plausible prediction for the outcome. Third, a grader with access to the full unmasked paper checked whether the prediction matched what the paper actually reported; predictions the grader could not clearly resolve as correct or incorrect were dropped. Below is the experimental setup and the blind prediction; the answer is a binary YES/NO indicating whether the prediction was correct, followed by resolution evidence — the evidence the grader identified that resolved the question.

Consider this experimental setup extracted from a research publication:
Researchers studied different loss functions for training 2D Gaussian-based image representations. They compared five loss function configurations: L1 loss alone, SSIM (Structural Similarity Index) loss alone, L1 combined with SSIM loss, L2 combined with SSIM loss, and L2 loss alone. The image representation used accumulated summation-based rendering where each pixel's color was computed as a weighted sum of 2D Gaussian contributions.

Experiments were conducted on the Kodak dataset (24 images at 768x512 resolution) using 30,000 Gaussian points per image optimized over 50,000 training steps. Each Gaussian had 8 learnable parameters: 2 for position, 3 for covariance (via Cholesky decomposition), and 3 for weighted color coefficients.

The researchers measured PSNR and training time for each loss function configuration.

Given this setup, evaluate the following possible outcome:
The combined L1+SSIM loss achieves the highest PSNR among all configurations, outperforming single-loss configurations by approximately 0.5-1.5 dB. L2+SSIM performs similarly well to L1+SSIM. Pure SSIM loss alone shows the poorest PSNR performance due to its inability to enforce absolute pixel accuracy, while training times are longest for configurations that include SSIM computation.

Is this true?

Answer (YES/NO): NO